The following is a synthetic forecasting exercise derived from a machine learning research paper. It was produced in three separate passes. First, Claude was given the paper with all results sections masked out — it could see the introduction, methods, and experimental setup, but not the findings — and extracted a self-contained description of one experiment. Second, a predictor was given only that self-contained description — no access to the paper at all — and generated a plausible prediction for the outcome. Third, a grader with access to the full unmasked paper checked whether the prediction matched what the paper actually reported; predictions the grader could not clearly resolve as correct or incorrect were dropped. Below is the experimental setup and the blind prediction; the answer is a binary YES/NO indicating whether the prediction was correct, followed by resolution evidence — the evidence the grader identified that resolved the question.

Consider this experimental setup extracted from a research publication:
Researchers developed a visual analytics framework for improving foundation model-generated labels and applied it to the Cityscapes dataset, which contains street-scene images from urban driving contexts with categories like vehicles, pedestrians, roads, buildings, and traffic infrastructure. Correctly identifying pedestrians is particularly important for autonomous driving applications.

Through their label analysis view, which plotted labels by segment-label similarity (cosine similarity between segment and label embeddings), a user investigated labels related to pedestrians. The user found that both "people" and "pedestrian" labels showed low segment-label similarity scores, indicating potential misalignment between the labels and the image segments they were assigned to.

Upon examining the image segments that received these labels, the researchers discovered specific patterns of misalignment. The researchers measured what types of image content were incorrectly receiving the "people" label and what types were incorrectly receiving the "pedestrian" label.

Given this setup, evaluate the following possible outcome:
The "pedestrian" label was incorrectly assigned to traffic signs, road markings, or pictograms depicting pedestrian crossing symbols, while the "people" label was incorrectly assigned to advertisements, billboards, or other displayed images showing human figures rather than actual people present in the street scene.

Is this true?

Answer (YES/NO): NO